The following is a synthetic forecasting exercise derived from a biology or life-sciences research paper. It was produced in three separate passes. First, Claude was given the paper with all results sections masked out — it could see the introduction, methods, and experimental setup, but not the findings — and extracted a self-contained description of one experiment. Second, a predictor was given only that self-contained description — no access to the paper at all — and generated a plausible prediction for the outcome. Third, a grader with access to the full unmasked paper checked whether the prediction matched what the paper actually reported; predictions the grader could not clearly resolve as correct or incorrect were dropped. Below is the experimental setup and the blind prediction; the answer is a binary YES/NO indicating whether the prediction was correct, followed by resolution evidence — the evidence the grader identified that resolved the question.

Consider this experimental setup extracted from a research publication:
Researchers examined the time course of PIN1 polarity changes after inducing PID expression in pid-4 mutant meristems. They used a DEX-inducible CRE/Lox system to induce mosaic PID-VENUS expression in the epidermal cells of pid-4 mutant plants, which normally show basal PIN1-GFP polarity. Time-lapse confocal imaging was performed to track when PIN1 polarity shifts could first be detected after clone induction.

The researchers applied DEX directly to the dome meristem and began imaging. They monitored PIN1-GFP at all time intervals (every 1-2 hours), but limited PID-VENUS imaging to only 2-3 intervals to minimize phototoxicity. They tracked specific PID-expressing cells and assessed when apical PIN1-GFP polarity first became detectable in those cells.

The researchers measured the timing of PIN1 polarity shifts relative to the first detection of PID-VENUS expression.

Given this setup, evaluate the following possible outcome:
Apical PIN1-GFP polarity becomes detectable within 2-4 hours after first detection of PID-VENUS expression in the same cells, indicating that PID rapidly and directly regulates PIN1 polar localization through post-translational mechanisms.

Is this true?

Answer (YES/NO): NO